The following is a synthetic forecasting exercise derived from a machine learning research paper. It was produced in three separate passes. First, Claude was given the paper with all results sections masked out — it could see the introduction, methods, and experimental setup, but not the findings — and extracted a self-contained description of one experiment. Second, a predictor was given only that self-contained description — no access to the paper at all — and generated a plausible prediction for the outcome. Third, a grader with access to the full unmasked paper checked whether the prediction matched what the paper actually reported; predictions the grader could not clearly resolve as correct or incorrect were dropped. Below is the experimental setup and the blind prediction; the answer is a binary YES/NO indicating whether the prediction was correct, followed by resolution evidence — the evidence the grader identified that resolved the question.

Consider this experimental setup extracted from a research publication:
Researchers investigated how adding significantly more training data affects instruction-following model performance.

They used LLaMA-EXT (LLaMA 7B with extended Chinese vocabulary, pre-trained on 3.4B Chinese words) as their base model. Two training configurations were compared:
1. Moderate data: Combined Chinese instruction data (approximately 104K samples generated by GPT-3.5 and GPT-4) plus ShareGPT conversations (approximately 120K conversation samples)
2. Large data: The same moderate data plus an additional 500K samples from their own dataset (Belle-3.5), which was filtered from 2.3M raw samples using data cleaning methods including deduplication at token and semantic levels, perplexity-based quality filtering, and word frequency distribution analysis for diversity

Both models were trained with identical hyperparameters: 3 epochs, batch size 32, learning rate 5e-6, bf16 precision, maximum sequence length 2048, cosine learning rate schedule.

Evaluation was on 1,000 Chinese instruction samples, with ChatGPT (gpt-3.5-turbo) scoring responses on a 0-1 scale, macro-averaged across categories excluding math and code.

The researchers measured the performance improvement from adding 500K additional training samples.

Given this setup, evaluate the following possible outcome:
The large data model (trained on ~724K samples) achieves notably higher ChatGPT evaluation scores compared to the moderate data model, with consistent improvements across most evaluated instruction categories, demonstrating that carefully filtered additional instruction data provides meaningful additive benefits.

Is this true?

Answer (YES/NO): YES